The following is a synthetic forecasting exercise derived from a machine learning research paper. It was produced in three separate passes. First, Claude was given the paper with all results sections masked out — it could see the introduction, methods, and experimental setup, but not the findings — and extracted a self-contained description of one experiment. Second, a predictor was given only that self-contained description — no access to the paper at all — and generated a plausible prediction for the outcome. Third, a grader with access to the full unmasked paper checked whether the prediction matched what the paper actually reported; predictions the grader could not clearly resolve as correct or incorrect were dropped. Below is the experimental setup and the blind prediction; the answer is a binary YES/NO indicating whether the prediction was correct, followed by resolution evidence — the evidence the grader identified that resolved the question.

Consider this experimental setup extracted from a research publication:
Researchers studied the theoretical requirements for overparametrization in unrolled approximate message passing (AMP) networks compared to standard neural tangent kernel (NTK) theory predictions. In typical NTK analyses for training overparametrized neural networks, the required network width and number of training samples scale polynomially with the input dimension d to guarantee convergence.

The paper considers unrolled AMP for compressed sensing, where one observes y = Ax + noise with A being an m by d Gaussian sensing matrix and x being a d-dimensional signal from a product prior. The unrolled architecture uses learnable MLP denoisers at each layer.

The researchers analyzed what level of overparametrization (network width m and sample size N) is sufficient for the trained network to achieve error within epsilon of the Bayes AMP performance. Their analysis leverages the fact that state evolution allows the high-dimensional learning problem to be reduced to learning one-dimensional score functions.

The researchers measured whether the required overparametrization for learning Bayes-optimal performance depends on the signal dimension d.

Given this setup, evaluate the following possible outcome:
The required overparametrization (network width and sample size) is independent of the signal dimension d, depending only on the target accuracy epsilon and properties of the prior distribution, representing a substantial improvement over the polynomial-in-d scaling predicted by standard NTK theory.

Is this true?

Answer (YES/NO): YES